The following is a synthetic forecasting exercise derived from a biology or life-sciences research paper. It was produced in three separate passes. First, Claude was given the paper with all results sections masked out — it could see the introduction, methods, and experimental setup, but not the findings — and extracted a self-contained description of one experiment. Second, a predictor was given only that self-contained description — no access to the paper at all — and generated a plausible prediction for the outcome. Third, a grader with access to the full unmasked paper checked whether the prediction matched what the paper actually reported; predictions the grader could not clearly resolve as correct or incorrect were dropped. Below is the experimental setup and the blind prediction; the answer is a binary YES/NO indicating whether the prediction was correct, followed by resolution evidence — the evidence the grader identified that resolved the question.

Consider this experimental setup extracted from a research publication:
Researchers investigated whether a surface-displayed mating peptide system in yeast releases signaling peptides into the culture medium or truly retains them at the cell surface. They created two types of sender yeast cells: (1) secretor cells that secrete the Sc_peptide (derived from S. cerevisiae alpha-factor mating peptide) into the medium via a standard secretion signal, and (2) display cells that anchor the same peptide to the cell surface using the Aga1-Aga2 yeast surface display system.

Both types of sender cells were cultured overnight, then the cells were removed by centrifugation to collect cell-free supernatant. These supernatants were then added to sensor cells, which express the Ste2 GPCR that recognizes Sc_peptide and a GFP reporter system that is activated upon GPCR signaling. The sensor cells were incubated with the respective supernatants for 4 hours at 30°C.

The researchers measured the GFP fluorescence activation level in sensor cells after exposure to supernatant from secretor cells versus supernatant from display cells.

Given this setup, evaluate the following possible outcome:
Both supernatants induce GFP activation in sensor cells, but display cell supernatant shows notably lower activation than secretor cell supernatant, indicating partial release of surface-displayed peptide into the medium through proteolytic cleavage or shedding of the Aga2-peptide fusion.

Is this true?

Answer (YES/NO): NO